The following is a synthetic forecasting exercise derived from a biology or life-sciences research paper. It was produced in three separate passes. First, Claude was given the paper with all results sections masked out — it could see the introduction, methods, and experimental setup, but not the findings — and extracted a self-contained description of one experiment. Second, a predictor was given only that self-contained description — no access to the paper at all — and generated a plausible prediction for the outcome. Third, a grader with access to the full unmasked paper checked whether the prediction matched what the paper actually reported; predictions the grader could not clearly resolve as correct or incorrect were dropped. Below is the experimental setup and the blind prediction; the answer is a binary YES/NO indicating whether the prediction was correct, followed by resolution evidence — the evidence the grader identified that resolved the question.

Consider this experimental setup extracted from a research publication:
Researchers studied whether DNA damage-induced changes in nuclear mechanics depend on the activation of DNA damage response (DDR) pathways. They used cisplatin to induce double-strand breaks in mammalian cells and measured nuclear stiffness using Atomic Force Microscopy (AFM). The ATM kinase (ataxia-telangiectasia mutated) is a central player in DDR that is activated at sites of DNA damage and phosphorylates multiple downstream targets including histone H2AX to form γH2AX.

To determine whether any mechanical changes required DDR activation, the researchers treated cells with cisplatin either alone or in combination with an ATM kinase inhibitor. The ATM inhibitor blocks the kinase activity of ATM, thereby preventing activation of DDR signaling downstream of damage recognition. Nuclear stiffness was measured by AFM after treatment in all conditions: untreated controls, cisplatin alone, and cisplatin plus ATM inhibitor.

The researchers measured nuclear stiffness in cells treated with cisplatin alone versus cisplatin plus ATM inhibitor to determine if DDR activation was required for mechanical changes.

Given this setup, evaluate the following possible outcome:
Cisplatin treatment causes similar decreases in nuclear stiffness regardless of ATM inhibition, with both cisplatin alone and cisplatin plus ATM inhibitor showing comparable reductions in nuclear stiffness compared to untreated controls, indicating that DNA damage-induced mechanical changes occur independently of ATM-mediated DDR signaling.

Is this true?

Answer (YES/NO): NO